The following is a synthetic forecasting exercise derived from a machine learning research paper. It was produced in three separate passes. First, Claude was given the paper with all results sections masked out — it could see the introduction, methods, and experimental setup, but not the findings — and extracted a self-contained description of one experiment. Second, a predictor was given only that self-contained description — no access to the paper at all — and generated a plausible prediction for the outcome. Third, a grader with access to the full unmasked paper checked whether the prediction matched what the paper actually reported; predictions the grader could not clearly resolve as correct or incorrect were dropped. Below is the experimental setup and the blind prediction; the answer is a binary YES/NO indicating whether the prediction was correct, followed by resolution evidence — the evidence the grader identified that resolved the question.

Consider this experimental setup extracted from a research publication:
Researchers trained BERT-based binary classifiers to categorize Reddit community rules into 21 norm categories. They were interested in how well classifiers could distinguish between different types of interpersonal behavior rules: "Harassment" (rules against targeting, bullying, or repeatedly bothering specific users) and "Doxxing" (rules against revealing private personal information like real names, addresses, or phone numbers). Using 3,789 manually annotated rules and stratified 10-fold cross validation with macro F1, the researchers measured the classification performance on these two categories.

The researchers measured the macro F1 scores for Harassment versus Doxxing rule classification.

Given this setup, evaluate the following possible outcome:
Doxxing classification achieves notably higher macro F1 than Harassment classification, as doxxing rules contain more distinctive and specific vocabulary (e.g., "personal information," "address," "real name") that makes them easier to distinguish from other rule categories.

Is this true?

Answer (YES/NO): YES